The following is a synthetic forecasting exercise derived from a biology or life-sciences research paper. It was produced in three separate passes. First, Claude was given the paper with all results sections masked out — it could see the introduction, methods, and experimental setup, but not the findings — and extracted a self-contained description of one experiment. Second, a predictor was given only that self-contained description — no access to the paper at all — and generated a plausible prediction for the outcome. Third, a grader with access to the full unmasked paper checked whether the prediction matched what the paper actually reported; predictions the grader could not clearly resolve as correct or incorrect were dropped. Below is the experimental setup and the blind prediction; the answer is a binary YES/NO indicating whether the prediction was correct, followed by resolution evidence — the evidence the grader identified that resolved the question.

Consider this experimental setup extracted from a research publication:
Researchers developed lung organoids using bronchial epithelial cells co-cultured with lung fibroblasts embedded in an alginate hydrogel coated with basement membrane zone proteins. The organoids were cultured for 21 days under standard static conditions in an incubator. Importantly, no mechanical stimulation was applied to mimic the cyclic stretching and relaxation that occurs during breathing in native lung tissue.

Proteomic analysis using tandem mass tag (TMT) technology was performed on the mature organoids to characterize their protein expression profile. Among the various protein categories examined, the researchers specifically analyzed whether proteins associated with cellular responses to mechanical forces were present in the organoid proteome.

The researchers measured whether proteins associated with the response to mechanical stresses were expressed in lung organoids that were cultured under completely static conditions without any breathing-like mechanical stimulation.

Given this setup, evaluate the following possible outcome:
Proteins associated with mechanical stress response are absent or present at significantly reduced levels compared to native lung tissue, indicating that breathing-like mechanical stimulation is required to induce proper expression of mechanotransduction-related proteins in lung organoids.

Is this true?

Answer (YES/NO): NO